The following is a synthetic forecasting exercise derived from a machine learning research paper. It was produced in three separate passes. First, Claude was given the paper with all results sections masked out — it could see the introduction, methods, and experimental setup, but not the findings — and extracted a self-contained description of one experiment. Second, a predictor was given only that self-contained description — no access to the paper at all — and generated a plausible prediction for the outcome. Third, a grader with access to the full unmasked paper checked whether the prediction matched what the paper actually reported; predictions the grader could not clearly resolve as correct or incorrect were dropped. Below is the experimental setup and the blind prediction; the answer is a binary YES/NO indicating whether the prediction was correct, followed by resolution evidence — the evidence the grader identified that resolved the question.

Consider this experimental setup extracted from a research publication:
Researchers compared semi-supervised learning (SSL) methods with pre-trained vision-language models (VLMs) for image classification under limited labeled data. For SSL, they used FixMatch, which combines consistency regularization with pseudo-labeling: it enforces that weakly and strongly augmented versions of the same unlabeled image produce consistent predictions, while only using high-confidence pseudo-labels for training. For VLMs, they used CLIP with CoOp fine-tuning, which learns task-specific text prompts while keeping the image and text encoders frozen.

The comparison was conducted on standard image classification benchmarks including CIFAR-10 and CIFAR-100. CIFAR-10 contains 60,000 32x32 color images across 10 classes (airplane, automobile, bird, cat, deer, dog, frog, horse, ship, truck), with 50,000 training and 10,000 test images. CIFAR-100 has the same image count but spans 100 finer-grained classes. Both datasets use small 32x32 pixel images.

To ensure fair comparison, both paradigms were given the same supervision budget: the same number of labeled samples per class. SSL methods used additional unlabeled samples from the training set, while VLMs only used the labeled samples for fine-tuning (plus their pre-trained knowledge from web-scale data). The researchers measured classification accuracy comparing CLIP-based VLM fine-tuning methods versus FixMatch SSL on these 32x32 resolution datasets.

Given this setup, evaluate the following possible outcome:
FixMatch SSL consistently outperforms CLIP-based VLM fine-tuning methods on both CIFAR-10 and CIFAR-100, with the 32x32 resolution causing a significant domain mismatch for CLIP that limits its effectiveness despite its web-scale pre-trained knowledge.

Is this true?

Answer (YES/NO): NO